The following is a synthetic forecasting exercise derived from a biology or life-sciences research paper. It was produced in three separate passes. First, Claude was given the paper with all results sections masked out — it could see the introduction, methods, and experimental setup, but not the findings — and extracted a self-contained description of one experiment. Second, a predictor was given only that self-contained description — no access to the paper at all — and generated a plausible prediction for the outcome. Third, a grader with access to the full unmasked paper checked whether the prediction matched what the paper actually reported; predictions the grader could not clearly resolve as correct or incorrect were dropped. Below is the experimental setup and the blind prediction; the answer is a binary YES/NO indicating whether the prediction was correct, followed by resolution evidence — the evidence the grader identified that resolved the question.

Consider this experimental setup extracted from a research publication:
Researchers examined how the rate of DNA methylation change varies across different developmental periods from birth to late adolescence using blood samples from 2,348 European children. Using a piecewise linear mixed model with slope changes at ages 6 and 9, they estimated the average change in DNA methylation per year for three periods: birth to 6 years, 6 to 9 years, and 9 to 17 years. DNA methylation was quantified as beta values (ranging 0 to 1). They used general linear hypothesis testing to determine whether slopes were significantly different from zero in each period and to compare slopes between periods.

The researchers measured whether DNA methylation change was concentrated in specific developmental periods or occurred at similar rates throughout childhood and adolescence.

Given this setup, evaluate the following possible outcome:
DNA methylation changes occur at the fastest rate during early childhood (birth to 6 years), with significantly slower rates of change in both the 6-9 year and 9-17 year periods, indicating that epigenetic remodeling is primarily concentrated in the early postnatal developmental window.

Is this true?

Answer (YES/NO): NO